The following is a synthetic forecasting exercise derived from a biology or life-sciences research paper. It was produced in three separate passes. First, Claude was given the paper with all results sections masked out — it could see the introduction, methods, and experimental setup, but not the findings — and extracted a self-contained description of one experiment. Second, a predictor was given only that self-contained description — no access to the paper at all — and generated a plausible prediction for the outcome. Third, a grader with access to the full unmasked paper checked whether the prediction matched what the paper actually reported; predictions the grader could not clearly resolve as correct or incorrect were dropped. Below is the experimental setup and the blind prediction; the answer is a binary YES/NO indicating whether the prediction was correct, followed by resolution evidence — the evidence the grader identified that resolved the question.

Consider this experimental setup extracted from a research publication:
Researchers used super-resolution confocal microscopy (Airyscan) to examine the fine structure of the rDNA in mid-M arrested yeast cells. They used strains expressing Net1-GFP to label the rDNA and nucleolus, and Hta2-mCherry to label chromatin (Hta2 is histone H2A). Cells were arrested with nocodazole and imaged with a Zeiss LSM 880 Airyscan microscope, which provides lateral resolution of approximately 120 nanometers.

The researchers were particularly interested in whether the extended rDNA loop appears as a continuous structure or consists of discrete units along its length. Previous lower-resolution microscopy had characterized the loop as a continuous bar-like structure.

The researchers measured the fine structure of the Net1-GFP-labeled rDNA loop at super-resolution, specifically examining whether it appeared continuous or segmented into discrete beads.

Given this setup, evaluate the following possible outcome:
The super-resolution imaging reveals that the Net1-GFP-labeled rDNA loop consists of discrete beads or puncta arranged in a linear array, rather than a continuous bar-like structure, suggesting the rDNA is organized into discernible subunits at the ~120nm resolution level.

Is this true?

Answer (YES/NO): YES